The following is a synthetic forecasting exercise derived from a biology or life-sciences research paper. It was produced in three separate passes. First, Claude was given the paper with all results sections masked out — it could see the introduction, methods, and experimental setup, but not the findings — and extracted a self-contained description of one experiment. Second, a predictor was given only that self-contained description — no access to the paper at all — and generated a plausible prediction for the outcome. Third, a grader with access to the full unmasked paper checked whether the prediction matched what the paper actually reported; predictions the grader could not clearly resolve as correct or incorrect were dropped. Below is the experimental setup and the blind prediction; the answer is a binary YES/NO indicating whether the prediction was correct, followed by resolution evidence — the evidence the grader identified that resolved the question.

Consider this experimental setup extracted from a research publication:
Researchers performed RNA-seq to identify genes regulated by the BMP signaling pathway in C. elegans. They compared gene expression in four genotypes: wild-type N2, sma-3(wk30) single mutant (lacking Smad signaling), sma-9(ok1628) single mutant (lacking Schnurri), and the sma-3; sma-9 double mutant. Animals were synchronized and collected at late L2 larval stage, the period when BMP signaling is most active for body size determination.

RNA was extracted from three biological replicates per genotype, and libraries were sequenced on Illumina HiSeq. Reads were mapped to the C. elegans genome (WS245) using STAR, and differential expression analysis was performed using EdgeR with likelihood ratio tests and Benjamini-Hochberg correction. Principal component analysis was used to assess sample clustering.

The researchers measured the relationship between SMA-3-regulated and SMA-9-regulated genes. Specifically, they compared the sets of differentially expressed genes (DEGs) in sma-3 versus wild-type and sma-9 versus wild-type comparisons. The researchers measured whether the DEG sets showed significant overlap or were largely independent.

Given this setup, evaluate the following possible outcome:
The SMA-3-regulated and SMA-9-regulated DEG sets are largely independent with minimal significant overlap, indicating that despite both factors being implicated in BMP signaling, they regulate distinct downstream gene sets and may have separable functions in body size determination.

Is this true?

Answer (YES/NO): NO